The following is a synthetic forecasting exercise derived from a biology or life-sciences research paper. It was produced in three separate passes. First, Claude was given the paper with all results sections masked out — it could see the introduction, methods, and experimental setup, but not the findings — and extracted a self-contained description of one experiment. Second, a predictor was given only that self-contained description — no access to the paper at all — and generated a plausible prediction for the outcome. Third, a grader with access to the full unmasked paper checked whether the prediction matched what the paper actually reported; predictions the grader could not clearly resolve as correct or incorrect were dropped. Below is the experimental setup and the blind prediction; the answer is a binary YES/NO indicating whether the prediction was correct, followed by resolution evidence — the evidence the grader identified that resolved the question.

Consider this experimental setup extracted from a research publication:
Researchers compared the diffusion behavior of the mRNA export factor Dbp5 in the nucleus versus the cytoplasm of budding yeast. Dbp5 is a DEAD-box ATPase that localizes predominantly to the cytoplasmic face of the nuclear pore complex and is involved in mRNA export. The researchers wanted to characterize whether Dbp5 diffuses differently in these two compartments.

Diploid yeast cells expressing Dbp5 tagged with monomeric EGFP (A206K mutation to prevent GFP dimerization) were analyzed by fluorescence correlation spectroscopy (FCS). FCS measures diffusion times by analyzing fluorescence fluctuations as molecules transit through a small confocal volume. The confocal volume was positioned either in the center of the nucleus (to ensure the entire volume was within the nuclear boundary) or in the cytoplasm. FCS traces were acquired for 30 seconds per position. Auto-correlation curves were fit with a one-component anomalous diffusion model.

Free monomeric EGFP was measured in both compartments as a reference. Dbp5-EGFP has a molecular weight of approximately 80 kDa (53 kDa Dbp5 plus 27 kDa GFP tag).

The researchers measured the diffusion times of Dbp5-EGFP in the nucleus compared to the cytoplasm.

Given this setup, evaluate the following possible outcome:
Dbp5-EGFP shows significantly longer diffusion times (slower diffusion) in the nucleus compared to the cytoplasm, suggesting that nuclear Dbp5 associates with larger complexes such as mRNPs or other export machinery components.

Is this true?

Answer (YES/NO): NO